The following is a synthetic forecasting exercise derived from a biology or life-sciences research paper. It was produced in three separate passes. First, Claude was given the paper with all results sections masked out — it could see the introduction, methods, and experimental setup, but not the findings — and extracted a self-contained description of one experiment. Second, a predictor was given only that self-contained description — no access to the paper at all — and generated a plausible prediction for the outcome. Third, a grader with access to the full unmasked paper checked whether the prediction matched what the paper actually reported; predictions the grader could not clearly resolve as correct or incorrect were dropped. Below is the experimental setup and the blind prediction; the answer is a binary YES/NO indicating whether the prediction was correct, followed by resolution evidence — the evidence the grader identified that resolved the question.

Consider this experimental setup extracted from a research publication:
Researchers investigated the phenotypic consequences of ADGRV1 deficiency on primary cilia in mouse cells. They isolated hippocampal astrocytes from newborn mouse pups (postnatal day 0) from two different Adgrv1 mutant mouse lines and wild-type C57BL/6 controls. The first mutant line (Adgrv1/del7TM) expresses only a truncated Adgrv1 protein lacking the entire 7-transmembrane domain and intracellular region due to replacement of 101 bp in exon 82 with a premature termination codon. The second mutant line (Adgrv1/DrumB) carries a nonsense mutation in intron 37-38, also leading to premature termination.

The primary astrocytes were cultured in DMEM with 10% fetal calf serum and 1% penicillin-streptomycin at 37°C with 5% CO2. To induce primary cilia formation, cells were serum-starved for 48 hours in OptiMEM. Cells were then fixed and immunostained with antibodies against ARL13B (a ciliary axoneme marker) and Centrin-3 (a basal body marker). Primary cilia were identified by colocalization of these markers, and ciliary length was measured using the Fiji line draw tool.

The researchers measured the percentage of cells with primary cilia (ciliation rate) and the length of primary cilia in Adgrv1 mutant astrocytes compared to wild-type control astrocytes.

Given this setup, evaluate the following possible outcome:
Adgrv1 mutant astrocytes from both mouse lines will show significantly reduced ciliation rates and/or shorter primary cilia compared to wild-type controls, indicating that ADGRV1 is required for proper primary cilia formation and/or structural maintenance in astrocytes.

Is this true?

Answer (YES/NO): YES